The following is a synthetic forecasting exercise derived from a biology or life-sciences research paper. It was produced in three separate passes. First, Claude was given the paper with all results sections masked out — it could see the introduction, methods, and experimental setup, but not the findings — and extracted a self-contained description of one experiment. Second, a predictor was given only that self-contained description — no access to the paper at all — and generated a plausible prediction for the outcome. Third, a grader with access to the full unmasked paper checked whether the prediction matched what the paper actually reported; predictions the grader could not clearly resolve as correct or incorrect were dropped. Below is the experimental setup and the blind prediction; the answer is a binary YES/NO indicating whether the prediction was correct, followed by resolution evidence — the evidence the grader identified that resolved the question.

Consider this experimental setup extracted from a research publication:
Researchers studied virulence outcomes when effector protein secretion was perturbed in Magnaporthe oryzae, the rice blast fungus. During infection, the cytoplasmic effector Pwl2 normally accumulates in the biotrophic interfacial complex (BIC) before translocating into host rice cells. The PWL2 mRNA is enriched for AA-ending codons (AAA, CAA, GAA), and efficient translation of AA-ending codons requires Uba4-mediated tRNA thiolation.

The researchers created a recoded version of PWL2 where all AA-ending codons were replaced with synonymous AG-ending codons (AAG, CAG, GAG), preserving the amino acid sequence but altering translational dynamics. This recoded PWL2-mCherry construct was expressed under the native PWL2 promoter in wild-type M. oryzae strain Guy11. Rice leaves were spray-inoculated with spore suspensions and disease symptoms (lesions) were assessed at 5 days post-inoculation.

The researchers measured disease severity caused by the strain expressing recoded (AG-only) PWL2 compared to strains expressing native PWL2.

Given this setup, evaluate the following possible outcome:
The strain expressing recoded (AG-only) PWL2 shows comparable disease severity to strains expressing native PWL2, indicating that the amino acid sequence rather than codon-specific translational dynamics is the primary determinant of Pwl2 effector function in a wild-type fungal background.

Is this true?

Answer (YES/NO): NO